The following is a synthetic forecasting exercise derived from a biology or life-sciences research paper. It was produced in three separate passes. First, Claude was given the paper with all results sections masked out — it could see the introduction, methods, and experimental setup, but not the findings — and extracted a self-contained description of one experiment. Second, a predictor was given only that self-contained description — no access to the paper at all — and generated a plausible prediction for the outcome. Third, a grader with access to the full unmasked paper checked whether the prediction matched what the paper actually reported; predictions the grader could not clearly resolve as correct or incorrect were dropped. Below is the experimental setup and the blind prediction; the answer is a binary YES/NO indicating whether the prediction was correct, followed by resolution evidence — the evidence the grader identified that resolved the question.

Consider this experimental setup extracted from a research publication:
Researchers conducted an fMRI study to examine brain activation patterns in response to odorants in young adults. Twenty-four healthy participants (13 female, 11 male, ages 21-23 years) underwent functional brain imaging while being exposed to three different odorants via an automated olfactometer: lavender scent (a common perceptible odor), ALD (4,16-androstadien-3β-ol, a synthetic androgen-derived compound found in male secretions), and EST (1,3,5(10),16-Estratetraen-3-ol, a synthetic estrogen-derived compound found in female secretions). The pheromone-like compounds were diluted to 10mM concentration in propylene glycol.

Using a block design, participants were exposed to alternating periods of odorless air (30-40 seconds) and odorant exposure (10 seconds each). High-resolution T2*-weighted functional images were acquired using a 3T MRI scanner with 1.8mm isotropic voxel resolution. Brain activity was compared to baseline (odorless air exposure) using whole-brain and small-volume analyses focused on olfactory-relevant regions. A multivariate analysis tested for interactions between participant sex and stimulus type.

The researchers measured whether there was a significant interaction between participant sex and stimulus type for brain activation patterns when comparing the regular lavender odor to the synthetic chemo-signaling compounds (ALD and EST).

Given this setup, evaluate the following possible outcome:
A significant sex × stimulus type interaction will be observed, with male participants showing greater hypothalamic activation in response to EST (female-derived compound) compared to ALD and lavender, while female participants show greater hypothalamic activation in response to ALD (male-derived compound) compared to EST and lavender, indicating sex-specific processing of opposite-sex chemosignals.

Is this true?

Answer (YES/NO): NO